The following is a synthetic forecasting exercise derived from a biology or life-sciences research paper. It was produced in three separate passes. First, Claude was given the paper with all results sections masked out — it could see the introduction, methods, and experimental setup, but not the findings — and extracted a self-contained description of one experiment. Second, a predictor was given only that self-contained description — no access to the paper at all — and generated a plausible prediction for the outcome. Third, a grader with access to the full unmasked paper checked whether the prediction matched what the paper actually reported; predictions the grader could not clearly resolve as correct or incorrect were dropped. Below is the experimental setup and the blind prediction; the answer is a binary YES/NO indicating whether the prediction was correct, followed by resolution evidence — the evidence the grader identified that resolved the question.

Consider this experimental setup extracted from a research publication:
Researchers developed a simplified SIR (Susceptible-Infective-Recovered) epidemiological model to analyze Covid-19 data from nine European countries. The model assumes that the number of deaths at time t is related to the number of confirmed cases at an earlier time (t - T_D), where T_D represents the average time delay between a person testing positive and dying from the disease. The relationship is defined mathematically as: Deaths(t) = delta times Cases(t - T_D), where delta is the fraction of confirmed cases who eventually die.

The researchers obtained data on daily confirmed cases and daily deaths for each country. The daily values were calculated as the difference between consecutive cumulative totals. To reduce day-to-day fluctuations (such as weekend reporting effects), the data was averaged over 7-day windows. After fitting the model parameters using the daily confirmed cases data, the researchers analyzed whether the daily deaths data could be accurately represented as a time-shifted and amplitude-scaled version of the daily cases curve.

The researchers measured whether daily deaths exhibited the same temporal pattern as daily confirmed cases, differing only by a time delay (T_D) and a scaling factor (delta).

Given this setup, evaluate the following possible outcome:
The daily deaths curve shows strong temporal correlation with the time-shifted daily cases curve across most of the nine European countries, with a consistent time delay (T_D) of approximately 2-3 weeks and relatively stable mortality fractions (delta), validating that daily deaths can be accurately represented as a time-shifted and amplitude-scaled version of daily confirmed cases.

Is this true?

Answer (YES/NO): NO